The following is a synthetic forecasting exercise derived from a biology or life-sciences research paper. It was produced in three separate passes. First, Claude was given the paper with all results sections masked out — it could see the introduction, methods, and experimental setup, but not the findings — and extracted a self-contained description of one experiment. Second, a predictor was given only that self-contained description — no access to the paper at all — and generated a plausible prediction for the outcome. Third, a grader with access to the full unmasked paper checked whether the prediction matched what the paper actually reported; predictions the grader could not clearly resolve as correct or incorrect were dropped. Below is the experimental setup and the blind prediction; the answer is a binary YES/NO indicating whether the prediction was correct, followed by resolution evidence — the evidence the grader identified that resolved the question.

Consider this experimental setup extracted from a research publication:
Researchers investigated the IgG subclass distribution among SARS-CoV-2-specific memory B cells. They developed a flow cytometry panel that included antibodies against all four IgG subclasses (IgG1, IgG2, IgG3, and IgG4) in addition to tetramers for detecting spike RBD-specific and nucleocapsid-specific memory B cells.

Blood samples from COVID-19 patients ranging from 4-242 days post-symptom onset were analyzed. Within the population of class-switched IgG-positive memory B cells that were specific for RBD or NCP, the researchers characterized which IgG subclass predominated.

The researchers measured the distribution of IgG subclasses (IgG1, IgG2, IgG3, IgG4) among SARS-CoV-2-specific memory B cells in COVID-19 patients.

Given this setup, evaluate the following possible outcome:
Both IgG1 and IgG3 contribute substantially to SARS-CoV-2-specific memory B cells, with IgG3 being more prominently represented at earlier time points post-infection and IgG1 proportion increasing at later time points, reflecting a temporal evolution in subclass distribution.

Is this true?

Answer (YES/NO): NO